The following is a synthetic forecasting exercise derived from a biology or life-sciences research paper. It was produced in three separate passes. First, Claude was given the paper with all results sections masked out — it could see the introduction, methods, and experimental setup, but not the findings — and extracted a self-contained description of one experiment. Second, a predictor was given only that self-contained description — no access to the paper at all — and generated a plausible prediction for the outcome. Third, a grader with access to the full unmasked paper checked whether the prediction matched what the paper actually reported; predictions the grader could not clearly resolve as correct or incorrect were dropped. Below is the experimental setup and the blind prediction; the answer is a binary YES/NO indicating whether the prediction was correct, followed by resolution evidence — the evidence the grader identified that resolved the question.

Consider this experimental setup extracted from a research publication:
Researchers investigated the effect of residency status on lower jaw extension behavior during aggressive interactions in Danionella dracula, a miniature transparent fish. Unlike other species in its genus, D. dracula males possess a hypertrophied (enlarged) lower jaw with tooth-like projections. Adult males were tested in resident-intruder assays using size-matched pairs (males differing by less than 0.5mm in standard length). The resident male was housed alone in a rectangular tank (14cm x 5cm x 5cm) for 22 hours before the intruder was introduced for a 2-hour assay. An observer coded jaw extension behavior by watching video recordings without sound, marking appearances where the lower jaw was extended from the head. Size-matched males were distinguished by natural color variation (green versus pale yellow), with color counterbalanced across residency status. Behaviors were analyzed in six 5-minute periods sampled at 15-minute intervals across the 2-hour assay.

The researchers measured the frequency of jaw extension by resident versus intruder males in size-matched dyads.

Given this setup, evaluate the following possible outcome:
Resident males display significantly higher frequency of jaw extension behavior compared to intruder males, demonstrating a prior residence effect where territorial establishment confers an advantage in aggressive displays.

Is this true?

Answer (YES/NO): YES